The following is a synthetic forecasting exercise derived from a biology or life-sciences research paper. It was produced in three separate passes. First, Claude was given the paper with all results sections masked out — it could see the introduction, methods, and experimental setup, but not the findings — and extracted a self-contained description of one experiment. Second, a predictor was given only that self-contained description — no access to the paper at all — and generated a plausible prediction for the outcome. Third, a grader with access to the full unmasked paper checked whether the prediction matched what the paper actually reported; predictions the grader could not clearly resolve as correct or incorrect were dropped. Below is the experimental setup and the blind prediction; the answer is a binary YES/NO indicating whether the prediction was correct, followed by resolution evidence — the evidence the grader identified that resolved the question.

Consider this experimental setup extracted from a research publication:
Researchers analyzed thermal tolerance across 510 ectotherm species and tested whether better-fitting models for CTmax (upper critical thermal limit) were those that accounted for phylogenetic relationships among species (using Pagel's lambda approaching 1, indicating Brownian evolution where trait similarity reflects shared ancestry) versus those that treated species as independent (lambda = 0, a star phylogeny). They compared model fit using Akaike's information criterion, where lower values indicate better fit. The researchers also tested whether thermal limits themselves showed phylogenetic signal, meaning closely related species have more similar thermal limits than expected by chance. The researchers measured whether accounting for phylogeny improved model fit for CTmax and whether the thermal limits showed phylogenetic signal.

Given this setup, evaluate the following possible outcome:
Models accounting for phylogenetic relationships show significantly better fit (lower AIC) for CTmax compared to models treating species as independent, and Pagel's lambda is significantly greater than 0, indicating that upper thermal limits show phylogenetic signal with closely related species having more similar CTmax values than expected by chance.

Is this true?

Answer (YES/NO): YES